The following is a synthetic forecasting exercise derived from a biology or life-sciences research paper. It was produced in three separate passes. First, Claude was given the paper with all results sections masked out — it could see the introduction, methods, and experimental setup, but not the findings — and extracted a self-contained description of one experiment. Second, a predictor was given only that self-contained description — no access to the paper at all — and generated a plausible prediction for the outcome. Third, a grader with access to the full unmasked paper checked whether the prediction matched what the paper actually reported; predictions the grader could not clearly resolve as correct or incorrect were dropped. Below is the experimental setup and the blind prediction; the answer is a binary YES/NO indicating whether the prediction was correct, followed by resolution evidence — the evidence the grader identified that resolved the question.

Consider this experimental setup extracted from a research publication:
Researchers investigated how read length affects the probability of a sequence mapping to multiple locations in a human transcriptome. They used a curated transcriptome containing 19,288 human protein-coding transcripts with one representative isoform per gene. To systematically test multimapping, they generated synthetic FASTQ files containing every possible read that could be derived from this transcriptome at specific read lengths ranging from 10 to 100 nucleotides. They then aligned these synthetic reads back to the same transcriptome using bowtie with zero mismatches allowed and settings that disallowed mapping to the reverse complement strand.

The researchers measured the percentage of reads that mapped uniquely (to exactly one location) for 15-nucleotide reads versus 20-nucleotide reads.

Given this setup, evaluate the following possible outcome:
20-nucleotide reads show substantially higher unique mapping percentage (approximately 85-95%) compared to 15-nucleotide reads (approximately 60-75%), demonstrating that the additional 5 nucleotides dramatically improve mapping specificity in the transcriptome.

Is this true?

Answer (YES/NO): YES